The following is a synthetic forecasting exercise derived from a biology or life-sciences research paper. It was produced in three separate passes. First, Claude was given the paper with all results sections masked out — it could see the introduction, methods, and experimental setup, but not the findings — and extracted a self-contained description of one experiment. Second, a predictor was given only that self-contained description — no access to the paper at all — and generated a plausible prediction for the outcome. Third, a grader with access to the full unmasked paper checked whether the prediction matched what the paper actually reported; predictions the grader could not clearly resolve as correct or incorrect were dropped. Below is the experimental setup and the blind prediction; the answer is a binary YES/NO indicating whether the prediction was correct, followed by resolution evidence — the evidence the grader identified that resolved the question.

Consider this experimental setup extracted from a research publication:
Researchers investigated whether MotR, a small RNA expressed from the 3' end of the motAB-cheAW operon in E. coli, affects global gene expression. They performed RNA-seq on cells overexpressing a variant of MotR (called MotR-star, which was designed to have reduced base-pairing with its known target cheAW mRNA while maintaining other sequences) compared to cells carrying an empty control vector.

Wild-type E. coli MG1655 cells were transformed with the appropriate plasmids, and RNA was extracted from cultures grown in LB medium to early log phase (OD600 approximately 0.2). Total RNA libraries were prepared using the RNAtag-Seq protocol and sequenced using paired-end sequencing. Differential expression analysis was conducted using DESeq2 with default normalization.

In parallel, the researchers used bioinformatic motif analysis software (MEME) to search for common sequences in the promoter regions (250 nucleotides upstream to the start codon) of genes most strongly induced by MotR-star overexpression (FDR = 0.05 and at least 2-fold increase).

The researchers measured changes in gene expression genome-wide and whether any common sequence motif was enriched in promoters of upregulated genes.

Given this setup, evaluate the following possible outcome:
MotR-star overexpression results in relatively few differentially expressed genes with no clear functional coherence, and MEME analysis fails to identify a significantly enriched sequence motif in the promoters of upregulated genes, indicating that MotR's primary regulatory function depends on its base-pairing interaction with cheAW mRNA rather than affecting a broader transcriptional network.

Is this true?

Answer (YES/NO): NO